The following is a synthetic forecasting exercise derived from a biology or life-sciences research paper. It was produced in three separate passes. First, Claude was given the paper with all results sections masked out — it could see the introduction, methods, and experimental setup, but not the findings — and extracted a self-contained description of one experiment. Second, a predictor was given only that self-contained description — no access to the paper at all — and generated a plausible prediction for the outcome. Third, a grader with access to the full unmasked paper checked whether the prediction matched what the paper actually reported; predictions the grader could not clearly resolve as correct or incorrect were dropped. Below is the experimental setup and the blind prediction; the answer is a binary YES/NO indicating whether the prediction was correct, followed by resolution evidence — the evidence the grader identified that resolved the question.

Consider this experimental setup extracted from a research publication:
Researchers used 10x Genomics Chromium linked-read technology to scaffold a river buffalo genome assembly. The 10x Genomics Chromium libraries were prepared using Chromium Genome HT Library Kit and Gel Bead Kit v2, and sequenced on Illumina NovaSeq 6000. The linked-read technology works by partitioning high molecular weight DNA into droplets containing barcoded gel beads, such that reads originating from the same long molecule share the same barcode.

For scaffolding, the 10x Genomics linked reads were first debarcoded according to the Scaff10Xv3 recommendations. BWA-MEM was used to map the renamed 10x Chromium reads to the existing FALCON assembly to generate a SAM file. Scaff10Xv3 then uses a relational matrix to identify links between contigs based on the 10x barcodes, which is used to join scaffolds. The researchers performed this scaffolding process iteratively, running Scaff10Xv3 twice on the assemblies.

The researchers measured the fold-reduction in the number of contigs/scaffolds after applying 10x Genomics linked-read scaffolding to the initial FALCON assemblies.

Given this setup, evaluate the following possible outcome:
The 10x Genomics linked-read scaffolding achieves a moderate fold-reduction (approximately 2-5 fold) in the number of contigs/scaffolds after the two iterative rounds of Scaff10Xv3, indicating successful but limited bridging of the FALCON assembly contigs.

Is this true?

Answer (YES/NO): NO